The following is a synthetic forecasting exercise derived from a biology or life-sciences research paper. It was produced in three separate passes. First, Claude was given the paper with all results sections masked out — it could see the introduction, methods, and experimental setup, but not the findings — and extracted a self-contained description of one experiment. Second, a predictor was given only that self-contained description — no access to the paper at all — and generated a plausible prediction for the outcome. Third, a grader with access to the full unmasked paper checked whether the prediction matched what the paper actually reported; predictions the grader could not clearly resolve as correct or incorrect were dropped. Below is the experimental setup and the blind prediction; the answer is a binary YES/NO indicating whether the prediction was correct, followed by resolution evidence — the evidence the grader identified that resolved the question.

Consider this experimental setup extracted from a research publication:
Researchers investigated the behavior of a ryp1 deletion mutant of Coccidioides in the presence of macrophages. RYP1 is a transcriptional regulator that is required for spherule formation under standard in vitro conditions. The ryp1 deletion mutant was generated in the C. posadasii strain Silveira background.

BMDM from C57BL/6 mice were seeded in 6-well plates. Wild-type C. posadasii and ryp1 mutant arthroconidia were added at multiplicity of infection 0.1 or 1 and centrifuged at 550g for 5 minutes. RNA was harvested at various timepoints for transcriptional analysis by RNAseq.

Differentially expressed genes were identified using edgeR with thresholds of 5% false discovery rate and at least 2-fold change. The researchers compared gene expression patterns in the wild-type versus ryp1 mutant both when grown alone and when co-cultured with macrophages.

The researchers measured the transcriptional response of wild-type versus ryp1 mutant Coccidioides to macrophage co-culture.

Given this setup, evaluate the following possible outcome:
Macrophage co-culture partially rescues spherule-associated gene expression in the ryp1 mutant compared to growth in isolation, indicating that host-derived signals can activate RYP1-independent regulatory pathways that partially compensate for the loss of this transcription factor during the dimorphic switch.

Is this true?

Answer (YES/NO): NO